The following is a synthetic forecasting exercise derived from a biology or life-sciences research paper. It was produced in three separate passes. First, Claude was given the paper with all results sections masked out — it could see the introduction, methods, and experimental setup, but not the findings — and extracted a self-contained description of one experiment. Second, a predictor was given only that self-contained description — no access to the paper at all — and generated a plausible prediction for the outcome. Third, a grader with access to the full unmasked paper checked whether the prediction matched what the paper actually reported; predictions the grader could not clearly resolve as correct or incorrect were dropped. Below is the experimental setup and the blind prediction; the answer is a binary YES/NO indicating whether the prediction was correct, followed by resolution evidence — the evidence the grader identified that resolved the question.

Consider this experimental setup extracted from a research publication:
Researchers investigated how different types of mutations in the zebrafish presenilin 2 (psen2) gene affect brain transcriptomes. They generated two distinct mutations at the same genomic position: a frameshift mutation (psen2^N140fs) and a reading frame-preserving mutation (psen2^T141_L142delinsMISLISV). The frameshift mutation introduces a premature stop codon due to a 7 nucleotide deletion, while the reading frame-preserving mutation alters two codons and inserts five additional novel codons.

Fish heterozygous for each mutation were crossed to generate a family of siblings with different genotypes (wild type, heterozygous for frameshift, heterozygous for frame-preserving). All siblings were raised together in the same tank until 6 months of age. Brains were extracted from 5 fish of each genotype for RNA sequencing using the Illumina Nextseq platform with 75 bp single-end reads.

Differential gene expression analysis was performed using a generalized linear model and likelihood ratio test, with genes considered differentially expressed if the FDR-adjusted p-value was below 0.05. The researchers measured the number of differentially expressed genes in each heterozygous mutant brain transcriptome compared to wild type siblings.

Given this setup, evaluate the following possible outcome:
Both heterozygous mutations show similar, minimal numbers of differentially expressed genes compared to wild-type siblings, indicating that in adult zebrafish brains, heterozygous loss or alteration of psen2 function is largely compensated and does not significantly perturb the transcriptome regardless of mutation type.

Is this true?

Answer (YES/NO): NO